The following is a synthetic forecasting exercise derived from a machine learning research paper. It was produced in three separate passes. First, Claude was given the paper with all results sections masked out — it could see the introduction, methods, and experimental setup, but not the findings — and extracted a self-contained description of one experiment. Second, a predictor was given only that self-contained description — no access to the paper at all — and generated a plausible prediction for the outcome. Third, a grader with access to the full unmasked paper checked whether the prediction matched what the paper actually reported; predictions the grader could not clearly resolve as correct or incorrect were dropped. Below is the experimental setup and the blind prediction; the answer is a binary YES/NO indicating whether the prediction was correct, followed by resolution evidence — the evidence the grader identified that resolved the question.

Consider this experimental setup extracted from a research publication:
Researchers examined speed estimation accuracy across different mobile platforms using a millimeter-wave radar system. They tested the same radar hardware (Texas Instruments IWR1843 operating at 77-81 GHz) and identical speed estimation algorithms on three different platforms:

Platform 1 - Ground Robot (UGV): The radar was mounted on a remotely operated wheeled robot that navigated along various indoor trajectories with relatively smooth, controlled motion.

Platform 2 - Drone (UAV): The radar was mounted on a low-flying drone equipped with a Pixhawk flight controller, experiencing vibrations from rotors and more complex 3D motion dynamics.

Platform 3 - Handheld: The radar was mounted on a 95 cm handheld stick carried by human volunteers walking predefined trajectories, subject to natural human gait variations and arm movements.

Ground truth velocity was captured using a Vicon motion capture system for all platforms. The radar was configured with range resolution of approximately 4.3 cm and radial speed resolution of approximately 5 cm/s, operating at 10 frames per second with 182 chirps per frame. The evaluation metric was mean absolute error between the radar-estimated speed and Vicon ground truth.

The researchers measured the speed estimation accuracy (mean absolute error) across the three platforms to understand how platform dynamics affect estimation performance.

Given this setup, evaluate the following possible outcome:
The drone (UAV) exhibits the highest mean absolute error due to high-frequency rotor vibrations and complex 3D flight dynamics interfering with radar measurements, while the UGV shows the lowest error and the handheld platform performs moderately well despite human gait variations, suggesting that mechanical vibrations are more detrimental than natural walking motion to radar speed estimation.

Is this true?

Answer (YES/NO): NO